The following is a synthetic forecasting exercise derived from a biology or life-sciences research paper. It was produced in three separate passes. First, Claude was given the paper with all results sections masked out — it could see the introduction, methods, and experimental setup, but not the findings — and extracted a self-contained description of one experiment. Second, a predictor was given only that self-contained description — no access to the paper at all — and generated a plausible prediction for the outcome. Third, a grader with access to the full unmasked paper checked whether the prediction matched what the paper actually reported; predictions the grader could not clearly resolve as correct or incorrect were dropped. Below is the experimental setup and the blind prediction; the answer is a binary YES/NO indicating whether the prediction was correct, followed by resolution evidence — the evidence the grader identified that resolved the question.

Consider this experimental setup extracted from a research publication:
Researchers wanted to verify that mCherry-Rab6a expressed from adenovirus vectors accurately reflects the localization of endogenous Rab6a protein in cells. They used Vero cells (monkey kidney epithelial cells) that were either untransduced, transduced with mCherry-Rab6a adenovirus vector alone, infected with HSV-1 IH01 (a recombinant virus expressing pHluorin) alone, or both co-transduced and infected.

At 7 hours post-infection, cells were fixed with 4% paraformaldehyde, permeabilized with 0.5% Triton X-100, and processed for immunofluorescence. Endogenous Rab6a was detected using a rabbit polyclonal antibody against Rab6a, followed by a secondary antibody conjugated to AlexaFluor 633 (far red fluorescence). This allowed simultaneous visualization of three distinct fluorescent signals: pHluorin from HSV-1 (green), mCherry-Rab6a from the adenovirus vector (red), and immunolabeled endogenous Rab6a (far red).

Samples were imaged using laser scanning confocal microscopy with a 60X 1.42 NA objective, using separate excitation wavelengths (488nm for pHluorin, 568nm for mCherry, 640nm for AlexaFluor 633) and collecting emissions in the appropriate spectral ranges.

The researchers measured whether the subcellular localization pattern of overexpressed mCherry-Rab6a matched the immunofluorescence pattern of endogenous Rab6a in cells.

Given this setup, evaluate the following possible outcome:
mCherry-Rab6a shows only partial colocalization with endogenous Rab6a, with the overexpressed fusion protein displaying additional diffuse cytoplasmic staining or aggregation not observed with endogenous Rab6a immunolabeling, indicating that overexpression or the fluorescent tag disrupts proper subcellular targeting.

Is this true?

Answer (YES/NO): NO